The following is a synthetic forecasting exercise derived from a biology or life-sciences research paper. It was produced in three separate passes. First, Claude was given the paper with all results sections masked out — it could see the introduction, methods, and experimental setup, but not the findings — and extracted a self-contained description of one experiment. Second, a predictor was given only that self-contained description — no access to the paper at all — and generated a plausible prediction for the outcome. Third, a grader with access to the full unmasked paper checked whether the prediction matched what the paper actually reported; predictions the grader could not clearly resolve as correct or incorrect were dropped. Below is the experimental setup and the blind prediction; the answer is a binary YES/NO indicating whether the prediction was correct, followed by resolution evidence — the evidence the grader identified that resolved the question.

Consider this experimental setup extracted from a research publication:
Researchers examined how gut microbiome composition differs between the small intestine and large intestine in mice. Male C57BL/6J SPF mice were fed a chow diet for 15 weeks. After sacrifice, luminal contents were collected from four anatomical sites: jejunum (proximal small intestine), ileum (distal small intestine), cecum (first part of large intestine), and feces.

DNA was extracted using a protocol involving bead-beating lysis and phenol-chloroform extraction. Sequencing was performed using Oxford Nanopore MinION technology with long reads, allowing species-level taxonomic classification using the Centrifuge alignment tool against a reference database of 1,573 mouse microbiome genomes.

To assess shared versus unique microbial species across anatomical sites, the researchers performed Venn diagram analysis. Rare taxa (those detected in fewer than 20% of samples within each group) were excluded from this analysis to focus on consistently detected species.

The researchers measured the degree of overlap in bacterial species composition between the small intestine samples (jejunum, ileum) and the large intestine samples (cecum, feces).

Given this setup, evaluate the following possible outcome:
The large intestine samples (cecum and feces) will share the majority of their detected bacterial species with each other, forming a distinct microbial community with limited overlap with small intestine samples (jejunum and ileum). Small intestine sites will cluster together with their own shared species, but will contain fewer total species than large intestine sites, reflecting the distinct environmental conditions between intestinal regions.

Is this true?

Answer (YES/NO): NO